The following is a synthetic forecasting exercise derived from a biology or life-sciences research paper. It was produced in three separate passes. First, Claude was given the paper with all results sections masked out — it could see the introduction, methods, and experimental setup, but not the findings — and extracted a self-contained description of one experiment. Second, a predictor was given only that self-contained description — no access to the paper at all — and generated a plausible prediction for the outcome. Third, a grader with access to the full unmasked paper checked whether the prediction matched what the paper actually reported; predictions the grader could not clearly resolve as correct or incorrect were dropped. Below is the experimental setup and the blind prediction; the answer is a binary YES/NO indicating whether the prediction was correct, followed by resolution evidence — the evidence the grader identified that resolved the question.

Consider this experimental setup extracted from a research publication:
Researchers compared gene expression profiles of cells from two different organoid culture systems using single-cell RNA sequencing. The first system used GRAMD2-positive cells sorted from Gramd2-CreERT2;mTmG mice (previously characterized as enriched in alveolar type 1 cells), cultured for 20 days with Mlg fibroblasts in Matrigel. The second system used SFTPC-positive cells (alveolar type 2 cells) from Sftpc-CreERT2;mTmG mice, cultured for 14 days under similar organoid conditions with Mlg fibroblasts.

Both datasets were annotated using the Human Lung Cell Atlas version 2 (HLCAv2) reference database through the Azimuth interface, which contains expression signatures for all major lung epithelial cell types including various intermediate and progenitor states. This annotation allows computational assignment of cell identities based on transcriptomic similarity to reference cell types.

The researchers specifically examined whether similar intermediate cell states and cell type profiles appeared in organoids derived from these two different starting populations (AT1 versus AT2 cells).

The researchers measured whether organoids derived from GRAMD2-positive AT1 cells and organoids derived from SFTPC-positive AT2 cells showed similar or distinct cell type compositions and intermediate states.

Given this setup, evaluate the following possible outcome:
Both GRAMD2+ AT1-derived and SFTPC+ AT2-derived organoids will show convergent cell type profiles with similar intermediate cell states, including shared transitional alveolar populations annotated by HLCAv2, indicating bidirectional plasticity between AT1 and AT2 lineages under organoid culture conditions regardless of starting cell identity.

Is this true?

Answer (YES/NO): NO